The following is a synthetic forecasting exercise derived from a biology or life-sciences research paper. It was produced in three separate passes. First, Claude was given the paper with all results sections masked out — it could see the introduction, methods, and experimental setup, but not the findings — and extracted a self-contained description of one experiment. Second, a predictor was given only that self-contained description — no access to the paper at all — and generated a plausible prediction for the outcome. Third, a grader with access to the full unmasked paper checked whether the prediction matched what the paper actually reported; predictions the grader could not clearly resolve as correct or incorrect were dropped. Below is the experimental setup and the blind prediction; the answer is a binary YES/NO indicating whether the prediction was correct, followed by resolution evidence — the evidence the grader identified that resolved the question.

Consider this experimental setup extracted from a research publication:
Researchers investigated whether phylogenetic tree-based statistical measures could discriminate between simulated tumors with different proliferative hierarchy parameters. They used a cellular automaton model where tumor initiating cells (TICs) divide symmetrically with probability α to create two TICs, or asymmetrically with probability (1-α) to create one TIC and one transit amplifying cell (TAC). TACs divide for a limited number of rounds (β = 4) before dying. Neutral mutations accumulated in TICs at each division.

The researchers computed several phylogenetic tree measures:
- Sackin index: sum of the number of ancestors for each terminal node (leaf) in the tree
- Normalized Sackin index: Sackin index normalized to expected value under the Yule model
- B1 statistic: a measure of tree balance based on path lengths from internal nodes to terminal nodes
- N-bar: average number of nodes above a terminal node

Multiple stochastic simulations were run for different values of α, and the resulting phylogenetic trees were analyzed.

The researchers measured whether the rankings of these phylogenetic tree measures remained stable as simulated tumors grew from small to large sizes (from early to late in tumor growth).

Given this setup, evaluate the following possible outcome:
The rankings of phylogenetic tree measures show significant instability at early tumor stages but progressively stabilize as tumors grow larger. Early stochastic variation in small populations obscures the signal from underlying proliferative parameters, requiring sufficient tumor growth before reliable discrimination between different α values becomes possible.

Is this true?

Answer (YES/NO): NO